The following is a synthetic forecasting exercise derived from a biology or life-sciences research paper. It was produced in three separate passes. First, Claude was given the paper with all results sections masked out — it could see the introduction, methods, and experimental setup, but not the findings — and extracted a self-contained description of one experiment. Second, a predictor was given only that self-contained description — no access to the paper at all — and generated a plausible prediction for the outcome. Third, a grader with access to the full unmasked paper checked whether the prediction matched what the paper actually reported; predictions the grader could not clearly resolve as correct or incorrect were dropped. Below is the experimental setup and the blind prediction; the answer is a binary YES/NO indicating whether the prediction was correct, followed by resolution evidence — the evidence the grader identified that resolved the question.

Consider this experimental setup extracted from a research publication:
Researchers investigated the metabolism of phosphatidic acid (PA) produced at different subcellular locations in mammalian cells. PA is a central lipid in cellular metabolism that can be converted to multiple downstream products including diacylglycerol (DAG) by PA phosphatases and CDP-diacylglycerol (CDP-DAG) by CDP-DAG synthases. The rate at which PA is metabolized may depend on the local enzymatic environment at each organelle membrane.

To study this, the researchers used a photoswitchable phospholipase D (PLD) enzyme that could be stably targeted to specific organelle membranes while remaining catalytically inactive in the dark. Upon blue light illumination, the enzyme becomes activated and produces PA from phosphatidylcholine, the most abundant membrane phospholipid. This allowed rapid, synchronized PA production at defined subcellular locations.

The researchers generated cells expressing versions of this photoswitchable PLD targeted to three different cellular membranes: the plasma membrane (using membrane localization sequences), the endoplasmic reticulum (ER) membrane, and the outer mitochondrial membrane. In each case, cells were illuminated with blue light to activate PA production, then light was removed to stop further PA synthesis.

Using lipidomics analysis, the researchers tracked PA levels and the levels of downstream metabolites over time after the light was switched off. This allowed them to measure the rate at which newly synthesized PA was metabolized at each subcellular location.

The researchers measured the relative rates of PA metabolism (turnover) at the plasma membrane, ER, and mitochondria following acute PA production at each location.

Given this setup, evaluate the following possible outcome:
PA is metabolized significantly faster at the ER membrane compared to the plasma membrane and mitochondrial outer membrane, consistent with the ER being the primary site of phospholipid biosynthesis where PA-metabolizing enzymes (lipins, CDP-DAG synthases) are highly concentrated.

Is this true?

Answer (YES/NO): YES